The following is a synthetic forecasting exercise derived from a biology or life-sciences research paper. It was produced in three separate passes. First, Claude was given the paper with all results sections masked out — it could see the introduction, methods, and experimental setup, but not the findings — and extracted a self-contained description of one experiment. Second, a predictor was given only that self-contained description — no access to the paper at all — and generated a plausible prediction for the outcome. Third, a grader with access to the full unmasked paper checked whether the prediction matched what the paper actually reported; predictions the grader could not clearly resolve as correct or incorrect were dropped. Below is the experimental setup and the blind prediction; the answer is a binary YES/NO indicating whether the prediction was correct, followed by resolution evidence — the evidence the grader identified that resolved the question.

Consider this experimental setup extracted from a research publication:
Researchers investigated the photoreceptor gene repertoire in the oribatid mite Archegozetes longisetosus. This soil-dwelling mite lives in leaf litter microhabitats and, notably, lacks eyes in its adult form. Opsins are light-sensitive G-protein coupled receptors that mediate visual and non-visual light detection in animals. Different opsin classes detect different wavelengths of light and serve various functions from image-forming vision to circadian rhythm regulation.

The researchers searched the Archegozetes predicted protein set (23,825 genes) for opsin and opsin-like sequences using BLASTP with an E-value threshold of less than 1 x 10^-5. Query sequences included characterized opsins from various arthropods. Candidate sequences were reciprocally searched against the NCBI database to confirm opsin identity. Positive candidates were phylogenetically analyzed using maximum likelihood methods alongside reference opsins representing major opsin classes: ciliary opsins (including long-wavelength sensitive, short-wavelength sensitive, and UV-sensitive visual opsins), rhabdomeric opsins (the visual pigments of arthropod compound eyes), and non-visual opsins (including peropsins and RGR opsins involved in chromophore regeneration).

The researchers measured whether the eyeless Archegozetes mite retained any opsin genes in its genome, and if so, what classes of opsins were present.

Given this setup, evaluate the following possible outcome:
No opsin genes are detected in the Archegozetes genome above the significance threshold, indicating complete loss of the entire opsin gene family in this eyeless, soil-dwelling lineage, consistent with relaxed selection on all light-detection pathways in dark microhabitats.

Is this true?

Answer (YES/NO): NO